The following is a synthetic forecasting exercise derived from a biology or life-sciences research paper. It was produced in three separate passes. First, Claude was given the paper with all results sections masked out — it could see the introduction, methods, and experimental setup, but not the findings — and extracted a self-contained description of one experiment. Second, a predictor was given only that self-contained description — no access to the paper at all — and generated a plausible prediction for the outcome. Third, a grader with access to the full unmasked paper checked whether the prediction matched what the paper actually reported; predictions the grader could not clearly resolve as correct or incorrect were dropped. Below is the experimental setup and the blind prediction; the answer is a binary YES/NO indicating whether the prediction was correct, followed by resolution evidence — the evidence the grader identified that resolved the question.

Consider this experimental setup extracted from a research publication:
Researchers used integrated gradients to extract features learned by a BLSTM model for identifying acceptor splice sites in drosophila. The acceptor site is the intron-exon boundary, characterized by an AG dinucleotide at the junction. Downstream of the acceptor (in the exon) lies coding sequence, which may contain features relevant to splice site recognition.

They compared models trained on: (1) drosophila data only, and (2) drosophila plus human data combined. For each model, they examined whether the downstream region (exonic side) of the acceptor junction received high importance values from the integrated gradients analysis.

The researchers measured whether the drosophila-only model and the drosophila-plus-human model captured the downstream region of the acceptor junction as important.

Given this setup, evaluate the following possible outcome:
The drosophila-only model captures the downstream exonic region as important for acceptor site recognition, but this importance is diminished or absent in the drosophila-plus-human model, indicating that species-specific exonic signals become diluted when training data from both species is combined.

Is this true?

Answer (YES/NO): NO